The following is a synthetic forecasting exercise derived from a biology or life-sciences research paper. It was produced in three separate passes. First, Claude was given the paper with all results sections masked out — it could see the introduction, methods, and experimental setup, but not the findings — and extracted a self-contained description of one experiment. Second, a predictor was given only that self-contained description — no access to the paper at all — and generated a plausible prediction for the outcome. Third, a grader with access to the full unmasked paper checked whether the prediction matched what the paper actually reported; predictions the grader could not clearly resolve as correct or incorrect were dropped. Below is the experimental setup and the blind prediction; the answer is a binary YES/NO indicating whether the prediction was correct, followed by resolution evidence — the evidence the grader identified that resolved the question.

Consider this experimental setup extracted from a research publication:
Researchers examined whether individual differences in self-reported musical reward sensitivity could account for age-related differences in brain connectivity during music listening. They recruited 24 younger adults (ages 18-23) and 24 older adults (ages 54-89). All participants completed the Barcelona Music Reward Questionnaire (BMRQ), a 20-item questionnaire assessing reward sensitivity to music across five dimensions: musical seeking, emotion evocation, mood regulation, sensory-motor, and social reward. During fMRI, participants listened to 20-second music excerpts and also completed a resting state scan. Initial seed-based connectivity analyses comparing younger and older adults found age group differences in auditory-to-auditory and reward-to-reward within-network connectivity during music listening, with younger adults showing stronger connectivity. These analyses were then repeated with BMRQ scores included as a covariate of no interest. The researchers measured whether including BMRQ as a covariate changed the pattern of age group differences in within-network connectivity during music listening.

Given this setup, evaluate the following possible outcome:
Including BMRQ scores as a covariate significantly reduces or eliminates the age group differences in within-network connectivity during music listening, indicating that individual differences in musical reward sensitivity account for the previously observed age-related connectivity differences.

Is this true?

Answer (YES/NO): YES